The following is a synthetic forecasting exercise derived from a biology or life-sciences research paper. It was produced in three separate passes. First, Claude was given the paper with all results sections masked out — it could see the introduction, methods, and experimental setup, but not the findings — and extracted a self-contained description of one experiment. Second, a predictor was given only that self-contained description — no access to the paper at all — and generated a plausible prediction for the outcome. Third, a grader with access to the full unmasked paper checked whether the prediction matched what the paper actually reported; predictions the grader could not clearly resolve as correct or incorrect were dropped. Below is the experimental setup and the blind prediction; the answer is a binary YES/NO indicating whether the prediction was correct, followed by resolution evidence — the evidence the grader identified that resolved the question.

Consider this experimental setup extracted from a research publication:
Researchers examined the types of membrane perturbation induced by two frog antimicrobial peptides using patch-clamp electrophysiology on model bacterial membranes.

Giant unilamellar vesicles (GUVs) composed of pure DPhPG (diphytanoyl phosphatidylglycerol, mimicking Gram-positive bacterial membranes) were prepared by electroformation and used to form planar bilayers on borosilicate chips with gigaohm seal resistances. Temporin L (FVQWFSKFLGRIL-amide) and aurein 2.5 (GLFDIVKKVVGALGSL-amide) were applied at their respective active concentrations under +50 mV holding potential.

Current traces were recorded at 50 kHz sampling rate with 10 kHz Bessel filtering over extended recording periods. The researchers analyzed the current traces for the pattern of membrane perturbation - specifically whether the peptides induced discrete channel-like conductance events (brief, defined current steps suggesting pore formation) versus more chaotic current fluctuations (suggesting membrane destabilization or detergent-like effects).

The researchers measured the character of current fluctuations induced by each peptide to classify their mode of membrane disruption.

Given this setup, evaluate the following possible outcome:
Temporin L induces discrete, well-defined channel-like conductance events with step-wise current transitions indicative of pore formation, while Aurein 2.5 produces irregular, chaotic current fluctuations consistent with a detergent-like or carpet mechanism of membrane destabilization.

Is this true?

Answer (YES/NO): NO